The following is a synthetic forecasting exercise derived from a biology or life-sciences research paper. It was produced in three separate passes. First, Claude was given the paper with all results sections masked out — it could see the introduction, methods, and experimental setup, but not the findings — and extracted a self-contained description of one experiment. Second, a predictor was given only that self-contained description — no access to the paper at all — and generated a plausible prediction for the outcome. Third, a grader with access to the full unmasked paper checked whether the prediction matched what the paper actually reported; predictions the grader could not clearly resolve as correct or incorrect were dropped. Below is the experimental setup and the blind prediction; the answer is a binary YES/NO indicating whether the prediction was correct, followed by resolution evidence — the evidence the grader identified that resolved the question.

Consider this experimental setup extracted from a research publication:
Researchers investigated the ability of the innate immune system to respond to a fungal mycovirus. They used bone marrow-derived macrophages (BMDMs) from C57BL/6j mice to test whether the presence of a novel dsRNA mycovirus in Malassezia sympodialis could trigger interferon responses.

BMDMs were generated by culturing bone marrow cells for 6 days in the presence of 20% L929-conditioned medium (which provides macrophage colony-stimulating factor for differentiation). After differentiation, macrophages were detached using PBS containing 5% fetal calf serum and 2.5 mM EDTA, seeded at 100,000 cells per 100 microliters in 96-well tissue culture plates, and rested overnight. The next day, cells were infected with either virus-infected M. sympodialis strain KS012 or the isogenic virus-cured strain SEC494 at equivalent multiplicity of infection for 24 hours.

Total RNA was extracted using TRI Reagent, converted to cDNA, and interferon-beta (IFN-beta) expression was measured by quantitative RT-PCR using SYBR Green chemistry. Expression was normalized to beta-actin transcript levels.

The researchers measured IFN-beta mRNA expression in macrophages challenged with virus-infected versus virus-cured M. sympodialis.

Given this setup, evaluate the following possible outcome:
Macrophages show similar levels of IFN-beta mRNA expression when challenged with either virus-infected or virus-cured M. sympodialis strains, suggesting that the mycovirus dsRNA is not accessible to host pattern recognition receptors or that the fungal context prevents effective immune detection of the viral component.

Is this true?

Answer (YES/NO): NO